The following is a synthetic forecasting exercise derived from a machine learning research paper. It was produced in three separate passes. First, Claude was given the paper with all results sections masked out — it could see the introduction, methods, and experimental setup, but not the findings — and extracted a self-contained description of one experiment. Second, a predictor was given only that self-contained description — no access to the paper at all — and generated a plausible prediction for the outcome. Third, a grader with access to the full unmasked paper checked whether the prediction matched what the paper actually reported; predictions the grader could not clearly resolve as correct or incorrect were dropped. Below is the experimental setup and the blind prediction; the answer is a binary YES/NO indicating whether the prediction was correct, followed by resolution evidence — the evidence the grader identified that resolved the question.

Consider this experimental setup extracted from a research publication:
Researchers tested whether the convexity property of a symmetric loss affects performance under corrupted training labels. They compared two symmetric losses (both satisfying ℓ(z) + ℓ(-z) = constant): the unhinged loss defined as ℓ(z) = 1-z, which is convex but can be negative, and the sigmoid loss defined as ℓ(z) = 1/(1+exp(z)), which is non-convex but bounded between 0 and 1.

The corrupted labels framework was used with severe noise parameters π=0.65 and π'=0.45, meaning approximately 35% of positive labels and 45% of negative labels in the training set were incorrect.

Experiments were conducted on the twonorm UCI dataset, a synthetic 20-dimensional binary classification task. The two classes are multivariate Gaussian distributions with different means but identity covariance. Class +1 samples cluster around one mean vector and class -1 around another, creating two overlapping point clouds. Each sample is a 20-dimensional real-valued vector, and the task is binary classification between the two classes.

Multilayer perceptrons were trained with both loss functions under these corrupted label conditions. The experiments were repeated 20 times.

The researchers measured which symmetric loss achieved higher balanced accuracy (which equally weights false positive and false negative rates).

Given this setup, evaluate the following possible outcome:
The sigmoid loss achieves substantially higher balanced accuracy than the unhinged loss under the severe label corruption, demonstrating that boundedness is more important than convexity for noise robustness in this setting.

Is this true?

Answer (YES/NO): NO